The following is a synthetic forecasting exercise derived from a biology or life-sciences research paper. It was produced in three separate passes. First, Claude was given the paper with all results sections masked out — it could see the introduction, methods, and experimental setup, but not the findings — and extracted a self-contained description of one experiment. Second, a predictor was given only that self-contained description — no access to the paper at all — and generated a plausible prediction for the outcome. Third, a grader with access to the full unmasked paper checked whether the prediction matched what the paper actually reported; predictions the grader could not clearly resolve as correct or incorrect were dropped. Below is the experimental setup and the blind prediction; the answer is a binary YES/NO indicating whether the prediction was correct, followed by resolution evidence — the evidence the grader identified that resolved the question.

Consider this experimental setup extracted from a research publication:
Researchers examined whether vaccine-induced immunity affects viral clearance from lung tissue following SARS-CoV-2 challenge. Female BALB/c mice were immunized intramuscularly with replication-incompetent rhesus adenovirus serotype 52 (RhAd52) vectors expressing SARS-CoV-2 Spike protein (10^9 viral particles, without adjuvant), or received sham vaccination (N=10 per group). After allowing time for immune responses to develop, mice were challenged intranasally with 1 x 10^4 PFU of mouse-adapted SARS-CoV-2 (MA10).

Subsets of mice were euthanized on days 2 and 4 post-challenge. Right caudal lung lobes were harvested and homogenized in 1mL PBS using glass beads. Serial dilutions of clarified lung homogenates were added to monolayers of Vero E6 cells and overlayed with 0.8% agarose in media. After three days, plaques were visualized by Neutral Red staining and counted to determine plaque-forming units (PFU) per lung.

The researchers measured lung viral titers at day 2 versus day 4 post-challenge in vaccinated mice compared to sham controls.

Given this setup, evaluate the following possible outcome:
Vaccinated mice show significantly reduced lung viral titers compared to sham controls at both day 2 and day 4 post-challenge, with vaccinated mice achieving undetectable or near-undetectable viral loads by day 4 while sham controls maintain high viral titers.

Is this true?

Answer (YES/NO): NO